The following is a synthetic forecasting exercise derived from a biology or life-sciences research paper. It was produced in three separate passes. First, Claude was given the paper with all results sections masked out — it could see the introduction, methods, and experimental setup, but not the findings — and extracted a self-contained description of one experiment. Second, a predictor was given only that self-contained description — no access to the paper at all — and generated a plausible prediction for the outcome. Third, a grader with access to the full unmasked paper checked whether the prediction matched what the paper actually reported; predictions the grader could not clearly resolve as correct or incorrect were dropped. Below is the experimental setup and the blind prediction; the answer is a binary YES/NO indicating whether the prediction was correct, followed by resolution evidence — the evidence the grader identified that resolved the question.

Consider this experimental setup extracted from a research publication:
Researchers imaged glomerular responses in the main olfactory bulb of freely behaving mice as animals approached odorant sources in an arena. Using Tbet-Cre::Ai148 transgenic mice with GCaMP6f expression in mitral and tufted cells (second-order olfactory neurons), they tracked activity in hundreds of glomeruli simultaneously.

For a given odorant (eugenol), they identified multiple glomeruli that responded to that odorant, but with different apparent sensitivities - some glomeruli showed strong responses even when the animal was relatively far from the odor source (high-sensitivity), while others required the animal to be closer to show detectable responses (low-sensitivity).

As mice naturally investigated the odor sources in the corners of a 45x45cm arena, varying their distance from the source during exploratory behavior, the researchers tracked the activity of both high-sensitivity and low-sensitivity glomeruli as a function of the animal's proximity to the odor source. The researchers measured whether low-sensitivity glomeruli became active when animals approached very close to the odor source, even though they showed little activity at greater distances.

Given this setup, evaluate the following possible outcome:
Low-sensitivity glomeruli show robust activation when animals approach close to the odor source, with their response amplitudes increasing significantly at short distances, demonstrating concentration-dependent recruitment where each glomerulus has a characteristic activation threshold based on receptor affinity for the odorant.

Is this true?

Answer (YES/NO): YES